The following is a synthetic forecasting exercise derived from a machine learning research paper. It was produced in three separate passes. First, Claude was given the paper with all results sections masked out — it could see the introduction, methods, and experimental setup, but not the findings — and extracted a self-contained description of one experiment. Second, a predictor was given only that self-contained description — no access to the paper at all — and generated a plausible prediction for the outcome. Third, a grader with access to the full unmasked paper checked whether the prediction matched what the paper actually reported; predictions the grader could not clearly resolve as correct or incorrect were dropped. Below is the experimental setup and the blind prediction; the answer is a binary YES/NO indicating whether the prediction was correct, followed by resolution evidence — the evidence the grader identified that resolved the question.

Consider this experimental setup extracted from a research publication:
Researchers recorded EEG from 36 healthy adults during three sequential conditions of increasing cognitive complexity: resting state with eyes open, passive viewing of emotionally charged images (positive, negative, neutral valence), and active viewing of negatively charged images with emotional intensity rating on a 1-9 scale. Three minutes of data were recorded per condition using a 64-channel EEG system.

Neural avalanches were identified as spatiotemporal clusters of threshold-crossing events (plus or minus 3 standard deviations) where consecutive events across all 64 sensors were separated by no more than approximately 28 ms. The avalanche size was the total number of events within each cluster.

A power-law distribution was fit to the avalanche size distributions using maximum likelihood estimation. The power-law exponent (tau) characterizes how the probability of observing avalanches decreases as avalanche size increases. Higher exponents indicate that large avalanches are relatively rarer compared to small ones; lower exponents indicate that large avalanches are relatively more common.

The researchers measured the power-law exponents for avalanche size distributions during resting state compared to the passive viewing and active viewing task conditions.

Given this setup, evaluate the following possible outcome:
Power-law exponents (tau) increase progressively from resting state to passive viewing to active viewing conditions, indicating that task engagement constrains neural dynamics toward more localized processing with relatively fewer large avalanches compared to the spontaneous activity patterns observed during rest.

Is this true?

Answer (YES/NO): NO